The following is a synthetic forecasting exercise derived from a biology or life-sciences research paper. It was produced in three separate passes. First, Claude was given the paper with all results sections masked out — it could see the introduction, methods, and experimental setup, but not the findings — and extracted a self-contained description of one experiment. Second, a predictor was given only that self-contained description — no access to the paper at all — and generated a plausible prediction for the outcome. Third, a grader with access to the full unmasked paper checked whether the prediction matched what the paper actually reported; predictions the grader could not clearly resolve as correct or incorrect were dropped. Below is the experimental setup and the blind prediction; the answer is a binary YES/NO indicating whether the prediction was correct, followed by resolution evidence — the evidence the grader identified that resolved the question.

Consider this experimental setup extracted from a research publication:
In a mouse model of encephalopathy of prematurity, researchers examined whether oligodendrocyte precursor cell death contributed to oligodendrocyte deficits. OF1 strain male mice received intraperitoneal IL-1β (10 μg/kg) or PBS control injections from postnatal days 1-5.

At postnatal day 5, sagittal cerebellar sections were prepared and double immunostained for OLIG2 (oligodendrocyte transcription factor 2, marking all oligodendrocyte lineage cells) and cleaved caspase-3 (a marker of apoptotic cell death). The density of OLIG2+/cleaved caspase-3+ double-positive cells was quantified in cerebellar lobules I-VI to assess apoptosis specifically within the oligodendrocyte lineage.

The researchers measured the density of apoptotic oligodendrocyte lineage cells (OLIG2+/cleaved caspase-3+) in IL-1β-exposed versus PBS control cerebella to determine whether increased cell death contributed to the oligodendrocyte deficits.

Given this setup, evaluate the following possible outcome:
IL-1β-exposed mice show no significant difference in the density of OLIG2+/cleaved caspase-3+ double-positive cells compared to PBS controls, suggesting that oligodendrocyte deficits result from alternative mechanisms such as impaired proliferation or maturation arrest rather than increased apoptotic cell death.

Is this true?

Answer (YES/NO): YES